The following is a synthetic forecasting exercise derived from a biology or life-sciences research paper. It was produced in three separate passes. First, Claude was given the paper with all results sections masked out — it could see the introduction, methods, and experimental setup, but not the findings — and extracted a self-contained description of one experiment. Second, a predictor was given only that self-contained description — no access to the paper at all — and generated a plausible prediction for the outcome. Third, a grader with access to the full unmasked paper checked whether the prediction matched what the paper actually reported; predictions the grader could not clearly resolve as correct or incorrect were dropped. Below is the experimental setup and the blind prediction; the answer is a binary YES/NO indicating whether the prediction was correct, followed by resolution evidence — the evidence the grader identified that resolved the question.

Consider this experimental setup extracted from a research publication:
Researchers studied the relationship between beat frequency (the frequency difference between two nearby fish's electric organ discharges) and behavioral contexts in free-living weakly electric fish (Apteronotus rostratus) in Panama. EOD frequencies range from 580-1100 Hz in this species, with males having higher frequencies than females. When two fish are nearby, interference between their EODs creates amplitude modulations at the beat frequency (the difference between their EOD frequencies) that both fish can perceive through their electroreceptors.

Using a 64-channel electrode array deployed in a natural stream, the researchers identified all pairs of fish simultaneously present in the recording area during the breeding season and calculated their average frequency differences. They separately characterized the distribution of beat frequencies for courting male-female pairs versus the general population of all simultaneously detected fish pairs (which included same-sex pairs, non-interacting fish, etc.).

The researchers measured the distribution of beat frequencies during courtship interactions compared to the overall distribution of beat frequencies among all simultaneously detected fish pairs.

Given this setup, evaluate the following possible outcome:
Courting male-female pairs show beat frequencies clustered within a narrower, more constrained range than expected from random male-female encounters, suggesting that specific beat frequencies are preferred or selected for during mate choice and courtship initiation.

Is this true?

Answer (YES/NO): NO